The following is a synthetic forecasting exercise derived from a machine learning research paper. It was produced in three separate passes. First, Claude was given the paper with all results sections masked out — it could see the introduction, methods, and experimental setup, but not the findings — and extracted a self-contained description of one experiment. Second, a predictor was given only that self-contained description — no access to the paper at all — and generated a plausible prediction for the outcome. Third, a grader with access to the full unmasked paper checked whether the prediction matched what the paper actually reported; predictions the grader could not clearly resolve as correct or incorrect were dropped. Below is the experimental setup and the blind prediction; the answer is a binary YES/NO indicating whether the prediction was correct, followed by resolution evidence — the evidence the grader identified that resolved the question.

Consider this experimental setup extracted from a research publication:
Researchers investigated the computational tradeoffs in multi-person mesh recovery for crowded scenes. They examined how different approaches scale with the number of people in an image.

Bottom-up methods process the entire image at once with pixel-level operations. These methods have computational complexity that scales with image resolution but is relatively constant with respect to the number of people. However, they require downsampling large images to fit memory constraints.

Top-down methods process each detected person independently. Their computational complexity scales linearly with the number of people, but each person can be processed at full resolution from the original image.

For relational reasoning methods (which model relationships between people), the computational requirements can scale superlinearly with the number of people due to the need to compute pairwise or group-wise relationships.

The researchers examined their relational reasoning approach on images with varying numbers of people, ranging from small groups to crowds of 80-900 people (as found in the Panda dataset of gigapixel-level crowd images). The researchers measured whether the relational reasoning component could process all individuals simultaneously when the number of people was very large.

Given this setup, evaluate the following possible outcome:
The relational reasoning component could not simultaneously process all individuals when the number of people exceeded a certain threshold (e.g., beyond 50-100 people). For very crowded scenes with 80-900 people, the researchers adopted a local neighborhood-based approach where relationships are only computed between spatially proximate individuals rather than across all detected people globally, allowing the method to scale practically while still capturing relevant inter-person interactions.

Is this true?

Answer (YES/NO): NO